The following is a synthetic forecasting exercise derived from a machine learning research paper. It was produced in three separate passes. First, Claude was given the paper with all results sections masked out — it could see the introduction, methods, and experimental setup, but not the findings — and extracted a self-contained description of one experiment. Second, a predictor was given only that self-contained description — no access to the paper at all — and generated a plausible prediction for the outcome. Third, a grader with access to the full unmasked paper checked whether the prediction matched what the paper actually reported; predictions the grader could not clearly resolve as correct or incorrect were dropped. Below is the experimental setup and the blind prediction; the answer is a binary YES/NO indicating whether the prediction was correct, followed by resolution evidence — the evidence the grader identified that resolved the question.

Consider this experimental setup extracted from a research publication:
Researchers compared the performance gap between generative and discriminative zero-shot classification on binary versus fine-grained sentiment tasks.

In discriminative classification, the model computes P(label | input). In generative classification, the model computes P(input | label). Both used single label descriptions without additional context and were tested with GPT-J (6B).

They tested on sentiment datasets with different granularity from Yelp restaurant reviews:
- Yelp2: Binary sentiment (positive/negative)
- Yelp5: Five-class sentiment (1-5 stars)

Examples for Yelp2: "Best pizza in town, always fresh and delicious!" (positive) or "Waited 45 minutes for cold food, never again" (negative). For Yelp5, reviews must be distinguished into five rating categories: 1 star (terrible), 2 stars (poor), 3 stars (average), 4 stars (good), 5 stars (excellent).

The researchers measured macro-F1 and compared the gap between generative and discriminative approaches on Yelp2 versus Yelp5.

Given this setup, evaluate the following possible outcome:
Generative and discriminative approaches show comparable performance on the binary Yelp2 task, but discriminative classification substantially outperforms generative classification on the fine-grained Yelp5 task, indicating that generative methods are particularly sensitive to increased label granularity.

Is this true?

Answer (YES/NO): NO